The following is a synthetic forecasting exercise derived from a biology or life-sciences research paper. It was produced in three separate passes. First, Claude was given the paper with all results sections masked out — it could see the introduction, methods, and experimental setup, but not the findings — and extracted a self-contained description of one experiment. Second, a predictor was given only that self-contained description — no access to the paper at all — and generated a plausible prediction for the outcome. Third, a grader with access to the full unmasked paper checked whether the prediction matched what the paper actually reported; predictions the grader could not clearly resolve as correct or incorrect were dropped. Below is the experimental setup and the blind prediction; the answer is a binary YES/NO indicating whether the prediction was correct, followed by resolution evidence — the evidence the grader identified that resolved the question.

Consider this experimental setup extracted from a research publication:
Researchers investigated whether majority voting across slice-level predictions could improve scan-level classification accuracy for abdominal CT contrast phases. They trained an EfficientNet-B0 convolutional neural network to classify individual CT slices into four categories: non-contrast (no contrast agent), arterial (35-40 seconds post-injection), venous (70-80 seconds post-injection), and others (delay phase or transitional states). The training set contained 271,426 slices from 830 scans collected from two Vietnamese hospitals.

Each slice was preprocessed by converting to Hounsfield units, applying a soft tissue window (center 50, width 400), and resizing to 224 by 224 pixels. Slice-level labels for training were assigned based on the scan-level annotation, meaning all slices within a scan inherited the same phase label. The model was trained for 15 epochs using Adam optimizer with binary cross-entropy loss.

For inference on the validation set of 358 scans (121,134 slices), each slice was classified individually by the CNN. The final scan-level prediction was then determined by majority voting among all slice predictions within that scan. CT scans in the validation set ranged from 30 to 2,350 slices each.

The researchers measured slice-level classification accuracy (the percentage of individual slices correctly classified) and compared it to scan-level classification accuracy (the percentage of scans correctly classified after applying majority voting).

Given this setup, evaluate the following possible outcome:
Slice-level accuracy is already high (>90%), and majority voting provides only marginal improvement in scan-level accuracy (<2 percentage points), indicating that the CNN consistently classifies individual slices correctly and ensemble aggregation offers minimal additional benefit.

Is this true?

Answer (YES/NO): NO